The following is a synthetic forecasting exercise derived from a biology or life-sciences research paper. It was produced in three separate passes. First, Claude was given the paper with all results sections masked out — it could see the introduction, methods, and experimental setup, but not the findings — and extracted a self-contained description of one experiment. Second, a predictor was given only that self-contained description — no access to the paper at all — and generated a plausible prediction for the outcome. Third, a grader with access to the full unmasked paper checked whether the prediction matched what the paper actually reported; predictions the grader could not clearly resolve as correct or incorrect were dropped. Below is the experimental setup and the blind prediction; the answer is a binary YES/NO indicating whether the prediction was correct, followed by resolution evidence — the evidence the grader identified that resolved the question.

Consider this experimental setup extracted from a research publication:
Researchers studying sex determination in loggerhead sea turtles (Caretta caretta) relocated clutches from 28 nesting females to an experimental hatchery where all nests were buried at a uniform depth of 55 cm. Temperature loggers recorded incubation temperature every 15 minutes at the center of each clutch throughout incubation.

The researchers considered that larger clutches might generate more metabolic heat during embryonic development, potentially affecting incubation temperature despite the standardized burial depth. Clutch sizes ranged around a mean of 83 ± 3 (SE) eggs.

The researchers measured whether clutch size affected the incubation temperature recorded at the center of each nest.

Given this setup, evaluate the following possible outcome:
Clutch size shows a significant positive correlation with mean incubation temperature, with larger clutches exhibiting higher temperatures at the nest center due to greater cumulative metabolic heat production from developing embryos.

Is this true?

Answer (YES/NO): YES